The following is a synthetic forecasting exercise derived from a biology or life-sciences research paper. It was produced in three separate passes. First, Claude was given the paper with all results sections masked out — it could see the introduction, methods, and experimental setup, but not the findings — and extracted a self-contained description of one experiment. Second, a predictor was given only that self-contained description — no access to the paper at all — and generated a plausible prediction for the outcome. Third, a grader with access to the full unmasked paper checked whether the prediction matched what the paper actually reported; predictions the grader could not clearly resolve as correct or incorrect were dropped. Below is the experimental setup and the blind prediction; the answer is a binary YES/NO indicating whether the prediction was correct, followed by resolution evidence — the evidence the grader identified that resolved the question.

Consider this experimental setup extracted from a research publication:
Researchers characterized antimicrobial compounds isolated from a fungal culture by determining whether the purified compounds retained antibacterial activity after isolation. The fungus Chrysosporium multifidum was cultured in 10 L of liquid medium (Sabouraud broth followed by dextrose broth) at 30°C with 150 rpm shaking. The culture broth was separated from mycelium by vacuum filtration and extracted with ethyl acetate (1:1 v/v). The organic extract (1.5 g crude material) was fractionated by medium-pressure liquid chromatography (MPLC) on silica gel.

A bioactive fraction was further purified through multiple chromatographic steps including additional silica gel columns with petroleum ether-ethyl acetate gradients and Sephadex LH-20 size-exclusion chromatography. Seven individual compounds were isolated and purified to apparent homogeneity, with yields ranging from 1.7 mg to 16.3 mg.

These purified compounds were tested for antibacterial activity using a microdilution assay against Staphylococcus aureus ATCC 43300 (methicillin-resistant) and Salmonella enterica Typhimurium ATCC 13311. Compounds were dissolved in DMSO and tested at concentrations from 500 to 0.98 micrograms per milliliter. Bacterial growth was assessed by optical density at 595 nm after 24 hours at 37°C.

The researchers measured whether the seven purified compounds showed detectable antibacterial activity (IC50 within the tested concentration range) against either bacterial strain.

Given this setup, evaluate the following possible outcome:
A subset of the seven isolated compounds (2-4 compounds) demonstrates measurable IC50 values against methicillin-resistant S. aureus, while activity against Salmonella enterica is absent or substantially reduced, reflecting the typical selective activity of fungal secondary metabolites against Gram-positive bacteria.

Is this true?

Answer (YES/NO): NO